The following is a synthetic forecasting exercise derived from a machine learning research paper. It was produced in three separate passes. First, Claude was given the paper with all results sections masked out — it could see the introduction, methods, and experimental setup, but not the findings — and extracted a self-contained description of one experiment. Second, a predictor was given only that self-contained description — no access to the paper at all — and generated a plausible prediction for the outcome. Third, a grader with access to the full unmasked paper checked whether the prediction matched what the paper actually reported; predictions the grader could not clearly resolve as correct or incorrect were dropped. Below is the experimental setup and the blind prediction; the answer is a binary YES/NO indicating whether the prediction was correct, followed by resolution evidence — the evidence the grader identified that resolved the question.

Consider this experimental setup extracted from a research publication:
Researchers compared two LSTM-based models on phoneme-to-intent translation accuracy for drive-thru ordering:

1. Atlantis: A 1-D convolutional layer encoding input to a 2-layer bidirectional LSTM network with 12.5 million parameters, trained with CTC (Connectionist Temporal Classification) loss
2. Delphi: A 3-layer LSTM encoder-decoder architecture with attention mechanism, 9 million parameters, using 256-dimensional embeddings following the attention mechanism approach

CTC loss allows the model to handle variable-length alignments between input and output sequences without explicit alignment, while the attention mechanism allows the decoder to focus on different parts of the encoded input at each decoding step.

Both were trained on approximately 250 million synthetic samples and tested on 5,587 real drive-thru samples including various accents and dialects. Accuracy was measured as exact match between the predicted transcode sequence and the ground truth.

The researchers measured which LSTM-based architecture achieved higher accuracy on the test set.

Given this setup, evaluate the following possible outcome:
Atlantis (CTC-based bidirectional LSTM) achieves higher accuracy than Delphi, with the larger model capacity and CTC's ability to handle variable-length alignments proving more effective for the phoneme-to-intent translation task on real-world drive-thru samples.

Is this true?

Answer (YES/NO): YES